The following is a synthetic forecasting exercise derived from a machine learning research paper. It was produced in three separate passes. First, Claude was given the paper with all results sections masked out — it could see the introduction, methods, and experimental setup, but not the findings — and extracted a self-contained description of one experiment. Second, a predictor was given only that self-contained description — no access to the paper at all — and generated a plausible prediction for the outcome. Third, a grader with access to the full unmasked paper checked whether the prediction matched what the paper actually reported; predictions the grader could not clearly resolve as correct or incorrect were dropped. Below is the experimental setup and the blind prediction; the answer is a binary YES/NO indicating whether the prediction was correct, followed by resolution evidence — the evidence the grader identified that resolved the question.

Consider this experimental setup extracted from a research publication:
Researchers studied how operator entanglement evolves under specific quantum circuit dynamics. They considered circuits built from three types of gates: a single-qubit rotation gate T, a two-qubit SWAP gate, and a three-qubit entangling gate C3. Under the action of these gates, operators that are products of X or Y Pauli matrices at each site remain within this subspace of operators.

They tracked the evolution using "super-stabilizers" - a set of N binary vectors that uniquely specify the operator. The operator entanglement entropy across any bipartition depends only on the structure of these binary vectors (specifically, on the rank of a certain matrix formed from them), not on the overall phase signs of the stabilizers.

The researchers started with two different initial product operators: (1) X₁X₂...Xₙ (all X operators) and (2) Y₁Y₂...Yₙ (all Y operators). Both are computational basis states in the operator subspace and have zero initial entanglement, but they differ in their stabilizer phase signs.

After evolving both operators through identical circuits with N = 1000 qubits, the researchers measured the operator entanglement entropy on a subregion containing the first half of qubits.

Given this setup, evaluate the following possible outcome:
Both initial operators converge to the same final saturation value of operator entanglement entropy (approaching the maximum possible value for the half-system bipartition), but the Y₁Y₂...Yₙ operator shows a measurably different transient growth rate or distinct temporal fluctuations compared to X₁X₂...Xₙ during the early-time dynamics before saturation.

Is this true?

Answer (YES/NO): NO